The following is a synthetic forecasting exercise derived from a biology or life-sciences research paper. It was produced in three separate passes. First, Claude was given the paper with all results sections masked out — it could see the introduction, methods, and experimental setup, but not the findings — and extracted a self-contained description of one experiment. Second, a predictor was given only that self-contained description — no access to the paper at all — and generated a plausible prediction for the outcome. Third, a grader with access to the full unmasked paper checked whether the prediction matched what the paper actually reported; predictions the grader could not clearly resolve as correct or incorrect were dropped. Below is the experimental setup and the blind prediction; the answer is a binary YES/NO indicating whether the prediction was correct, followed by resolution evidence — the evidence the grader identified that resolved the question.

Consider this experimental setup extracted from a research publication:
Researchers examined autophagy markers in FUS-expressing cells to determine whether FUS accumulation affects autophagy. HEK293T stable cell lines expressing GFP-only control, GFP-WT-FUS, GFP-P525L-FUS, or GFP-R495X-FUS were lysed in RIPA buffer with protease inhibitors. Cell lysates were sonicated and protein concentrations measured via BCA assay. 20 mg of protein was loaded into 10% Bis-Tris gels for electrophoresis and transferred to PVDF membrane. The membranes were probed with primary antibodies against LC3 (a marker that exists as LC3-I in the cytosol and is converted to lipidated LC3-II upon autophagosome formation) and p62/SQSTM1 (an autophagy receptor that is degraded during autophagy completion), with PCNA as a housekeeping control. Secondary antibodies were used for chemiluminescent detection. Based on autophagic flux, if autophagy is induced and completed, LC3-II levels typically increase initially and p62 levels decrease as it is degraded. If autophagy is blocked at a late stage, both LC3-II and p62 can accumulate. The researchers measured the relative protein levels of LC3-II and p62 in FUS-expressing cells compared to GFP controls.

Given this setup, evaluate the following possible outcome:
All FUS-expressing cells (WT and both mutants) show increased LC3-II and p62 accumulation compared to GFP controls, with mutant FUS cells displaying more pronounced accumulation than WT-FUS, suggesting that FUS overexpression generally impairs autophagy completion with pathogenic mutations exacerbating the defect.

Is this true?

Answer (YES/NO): NO